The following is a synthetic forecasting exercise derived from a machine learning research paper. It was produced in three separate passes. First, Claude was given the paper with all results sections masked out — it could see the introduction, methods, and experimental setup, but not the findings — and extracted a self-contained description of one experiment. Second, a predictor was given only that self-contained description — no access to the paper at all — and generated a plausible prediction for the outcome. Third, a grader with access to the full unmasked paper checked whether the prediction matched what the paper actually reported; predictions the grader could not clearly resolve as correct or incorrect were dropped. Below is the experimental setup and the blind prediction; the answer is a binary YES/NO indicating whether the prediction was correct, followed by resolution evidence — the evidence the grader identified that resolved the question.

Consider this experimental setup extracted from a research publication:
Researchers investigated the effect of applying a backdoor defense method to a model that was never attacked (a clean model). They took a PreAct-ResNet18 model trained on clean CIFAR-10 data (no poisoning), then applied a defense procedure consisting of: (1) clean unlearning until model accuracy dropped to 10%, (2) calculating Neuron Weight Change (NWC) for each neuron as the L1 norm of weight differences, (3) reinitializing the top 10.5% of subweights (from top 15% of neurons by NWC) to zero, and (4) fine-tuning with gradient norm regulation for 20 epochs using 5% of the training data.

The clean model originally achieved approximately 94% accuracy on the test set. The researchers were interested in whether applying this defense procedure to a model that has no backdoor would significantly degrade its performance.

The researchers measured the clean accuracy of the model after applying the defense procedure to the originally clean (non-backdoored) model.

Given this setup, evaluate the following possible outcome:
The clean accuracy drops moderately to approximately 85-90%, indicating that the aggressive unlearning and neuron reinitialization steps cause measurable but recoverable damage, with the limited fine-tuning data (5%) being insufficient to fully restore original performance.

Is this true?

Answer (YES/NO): NO